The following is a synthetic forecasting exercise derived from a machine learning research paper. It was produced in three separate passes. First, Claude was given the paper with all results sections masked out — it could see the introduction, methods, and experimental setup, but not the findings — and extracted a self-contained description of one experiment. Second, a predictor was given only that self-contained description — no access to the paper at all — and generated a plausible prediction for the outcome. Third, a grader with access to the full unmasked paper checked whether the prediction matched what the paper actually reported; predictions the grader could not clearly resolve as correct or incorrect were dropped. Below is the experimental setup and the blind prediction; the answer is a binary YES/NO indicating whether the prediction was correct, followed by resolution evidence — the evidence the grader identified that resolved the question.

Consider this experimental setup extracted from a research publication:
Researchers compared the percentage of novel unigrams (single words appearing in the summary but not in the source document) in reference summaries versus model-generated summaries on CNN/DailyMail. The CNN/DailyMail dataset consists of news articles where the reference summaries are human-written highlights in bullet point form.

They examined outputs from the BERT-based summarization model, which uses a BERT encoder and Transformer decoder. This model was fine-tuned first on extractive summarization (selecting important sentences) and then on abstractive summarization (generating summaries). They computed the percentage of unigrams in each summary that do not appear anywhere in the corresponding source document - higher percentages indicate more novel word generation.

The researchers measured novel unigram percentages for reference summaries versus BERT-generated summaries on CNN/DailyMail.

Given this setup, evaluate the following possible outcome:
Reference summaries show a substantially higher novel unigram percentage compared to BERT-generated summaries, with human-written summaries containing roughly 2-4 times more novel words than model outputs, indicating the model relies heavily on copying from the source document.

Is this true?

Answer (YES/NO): YES